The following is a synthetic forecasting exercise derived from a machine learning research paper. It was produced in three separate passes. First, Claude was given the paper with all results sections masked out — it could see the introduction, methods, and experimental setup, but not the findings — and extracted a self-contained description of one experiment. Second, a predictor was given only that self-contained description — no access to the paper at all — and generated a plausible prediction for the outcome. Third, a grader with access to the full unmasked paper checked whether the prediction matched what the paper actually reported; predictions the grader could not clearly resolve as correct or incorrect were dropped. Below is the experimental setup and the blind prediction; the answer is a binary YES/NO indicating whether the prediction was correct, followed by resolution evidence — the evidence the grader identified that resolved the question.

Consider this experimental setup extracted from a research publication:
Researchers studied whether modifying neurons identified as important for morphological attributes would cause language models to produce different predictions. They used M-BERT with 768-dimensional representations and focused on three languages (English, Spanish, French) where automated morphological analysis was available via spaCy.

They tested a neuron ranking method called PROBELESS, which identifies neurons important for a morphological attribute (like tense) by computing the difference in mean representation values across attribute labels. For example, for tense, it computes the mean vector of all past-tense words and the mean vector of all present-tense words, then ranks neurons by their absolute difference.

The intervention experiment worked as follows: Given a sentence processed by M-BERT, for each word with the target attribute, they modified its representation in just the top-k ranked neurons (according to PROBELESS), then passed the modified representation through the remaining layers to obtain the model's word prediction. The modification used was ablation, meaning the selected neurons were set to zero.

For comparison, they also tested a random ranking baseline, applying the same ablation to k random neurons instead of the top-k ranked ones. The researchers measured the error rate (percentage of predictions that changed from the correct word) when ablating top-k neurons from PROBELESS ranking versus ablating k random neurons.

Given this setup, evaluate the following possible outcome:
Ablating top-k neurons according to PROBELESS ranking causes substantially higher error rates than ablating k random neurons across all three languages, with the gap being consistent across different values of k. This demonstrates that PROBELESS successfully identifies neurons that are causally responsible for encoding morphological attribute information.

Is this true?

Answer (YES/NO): NO